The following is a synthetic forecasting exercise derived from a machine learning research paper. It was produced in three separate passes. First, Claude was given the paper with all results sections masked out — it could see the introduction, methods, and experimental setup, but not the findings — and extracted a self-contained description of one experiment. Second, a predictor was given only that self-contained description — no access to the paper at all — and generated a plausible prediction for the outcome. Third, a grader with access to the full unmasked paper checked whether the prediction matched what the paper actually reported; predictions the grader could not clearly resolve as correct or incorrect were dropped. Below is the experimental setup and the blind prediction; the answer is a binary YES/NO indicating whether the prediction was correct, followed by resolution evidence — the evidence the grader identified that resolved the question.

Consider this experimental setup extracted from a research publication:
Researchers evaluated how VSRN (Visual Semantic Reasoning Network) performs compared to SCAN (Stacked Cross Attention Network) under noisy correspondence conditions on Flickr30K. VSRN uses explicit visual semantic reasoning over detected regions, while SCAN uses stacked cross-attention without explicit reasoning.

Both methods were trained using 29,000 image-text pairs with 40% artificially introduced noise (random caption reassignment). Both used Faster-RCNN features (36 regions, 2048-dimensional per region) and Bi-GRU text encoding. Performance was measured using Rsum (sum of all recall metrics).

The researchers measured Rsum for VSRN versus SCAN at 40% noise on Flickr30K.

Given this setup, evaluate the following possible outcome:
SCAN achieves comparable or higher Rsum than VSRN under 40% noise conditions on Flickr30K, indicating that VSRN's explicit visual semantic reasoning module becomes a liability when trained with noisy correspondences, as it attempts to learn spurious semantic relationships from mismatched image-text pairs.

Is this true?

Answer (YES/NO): YES